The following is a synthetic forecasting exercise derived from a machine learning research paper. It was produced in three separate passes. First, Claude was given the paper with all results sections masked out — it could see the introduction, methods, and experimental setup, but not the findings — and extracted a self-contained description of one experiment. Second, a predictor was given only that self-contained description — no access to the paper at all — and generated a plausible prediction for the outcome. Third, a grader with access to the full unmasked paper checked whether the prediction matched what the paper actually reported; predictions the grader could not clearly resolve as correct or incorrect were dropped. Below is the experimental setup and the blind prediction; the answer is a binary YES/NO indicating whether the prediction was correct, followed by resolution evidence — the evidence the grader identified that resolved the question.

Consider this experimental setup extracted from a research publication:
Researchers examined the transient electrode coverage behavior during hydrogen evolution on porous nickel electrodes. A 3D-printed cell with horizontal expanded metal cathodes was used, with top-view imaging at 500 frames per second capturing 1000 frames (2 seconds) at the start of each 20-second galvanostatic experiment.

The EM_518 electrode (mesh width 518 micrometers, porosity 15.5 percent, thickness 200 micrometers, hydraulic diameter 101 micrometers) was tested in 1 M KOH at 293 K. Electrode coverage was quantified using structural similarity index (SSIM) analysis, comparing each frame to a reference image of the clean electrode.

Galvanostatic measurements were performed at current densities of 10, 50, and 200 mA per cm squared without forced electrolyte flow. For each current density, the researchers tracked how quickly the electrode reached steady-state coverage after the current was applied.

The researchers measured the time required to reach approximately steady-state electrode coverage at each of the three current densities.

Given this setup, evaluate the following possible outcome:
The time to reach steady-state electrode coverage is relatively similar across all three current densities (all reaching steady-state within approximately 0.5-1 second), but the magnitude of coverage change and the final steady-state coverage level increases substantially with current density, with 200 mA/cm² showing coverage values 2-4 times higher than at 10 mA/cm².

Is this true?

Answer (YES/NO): NO